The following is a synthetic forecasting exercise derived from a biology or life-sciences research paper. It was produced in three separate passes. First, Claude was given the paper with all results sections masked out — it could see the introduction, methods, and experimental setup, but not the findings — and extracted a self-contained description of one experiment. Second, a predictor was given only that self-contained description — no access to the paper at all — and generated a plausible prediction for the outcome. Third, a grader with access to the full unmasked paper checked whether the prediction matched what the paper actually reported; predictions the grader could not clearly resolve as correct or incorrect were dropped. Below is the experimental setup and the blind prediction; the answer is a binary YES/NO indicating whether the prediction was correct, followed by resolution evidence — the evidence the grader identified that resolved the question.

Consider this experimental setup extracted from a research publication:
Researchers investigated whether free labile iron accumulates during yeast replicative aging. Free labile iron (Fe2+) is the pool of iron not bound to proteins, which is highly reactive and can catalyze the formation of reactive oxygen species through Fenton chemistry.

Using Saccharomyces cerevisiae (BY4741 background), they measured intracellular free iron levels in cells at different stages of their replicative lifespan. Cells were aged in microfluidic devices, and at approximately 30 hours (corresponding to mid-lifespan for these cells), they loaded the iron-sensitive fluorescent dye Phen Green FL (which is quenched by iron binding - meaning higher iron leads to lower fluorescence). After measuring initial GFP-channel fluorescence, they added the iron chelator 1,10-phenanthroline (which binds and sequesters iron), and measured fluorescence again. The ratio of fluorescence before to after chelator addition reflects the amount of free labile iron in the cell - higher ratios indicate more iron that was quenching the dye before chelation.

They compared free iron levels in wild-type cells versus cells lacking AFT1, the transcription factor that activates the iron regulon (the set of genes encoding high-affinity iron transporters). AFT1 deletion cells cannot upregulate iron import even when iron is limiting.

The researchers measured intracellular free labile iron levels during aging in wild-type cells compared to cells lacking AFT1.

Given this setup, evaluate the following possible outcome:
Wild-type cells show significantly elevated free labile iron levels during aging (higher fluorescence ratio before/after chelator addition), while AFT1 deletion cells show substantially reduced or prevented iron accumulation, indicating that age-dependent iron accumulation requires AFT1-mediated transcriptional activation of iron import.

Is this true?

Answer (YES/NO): YES